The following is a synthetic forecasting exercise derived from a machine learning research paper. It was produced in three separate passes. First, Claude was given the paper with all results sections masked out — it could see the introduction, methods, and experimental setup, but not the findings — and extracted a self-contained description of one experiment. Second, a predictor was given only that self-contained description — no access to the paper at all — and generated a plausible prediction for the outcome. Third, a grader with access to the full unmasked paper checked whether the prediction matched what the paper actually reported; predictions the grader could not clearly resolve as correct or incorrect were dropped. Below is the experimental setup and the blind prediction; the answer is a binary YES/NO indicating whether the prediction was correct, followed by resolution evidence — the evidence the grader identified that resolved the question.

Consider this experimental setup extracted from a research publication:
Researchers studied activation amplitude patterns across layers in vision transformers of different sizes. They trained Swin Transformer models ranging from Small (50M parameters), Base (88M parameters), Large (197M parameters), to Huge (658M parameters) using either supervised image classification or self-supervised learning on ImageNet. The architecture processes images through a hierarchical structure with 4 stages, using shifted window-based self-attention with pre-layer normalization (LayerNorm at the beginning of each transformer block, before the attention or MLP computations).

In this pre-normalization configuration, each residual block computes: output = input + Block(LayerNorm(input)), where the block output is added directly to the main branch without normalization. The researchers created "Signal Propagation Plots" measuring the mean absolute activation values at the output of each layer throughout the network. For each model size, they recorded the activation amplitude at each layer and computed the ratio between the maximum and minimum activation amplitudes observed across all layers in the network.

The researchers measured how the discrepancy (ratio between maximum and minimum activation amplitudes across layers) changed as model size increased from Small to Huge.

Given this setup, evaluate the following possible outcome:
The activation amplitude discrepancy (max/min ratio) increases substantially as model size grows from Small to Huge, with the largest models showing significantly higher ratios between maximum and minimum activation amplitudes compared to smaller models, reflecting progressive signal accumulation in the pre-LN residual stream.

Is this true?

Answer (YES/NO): YES